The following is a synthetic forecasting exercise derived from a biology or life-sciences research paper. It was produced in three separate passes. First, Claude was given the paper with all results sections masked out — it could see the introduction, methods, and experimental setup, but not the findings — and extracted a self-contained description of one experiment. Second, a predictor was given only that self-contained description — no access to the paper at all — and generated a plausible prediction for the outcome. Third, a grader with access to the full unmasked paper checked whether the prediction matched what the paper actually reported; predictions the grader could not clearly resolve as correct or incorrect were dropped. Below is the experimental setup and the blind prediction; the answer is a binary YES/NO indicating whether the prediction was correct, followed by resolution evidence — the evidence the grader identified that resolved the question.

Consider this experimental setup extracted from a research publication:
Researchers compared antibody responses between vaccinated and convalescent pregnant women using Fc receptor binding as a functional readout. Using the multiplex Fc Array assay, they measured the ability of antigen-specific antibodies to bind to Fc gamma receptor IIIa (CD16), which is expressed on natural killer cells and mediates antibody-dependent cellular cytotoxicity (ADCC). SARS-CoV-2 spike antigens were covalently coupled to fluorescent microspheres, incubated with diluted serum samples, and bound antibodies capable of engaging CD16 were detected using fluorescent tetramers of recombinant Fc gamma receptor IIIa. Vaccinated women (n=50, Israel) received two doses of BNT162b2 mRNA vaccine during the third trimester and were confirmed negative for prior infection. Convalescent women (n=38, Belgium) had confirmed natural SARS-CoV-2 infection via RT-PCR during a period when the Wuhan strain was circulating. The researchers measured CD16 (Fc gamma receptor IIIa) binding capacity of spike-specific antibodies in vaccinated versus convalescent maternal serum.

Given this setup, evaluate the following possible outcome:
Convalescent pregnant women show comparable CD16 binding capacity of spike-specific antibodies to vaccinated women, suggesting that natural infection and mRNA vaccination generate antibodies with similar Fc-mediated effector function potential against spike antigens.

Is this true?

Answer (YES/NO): NO